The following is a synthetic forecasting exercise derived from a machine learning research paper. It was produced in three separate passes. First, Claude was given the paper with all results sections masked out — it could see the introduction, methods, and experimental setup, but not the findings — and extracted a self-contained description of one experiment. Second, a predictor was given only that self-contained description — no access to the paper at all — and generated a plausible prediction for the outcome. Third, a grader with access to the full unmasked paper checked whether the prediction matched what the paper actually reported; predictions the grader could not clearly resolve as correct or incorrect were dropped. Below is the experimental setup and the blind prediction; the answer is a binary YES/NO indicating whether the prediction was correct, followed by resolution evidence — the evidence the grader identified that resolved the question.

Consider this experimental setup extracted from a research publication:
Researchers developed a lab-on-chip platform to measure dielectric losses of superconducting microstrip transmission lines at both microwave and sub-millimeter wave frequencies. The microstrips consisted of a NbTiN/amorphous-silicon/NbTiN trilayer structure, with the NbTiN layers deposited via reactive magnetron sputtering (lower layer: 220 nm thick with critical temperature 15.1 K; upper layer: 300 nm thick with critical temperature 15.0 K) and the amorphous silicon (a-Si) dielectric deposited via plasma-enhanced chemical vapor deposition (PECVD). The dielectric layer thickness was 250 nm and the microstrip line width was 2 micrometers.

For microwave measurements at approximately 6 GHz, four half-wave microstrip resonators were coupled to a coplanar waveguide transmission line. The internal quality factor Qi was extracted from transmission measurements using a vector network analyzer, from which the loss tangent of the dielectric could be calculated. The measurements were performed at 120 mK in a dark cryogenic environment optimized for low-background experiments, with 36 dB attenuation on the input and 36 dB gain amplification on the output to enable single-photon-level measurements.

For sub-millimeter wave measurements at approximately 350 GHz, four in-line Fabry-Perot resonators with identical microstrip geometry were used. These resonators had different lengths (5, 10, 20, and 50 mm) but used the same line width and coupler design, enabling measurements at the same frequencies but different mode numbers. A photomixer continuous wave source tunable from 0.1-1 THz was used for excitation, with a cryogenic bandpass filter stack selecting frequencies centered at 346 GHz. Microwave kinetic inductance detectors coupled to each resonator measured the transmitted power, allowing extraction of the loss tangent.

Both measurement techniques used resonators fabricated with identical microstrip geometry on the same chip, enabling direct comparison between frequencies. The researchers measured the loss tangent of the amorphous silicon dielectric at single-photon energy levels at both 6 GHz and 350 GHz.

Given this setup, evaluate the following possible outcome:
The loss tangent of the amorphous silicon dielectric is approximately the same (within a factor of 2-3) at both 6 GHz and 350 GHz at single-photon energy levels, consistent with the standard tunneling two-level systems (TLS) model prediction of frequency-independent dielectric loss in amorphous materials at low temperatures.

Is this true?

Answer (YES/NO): NO